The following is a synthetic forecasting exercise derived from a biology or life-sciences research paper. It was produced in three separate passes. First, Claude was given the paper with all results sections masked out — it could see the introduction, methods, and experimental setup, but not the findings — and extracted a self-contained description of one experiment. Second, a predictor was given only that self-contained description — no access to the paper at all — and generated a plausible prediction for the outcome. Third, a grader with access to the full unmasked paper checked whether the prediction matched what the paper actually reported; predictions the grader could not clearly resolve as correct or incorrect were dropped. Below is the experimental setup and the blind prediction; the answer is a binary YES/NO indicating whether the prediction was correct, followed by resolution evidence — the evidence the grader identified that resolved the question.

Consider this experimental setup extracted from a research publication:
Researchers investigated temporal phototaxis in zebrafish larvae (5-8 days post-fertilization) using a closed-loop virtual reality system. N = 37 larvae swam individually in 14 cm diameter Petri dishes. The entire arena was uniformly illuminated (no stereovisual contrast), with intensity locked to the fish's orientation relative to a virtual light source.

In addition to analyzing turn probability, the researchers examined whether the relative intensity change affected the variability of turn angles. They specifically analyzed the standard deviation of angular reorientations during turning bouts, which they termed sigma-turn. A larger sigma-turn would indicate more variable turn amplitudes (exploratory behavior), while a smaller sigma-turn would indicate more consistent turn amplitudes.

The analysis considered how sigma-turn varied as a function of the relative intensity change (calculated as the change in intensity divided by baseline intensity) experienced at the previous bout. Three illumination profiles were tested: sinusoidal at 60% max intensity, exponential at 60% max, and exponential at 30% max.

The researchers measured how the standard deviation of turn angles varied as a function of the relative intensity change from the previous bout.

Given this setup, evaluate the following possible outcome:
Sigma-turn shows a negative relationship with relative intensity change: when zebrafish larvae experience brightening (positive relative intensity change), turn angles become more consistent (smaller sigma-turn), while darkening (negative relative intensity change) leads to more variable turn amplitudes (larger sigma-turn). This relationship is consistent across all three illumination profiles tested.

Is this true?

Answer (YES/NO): NO